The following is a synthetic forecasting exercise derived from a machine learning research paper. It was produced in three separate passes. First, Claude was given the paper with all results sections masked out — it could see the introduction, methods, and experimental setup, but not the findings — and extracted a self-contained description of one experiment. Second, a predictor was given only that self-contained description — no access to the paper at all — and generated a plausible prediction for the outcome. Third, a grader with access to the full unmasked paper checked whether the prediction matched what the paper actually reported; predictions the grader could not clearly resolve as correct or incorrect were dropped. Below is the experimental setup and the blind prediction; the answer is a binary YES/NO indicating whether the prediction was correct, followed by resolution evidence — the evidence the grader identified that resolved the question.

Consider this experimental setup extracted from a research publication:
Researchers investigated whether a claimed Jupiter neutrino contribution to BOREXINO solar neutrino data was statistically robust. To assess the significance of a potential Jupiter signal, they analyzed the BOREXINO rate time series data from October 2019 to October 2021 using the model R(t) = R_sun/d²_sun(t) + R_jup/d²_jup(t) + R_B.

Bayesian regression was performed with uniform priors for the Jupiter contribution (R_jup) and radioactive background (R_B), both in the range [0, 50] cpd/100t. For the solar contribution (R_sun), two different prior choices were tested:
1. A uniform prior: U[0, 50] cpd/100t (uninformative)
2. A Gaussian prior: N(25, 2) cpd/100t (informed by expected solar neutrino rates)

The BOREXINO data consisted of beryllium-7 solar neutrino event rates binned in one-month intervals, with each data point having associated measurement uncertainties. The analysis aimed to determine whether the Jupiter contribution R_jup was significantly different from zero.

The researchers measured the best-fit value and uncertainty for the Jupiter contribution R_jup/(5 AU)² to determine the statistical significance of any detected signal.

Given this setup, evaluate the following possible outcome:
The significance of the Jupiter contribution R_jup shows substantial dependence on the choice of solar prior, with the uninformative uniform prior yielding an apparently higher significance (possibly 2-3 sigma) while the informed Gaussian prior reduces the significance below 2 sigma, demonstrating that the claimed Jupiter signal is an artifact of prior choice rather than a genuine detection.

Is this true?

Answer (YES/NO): NO